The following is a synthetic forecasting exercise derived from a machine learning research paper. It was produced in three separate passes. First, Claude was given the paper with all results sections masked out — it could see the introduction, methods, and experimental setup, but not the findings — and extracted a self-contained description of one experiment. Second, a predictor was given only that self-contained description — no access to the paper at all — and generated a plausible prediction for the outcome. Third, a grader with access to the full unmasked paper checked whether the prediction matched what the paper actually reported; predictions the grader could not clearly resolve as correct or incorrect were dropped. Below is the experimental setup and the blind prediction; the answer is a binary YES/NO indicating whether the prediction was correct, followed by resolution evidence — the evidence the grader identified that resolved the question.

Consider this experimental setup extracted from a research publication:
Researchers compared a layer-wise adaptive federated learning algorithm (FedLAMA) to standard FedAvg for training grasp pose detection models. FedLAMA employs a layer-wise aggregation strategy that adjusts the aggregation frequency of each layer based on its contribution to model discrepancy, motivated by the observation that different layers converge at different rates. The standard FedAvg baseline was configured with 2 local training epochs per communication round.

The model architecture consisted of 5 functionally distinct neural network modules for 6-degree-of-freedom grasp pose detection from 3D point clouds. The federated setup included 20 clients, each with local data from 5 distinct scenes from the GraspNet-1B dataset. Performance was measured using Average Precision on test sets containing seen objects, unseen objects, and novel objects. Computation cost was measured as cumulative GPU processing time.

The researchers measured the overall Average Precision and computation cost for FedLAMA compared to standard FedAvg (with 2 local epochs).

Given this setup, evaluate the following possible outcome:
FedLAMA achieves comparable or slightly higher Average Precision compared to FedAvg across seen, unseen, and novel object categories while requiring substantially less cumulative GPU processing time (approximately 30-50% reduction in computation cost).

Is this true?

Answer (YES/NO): NO